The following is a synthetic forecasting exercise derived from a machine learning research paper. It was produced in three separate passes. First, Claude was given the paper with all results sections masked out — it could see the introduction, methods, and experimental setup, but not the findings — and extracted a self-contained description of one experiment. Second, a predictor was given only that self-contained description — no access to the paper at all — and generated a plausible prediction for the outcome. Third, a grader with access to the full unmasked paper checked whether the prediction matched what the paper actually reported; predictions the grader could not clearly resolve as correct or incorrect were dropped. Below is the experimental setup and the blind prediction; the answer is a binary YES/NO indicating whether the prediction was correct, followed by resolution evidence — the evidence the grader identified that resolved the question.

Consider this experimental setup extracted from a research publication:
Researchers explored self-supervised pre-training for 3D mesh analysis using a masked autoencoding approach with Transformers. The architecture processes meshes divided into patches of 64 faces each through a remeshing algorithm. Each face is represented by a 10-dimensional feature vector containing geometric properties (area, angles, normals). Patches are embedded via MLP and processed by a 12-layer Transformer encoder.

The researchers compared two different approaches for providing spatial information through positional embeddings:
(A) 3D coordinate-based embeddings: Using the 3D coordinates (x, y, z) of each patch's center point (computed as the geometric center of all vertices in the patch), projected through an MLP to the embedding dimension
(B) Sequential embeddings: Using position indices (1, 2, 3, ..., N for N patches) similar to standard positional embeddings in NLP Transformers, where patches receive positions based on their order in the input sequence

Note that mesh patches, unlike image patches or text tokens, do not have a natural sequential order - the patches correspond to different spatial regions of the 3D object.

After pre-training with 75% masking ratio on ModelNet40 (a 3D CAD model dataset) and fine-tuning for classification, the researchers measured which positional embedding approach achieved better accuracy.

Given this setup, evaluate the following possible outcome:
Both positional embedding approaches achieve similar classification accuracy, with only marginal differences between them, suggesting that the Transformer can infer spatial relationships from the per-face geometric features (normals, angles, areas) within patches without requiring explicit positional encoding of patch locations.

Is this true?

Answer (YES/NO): NO